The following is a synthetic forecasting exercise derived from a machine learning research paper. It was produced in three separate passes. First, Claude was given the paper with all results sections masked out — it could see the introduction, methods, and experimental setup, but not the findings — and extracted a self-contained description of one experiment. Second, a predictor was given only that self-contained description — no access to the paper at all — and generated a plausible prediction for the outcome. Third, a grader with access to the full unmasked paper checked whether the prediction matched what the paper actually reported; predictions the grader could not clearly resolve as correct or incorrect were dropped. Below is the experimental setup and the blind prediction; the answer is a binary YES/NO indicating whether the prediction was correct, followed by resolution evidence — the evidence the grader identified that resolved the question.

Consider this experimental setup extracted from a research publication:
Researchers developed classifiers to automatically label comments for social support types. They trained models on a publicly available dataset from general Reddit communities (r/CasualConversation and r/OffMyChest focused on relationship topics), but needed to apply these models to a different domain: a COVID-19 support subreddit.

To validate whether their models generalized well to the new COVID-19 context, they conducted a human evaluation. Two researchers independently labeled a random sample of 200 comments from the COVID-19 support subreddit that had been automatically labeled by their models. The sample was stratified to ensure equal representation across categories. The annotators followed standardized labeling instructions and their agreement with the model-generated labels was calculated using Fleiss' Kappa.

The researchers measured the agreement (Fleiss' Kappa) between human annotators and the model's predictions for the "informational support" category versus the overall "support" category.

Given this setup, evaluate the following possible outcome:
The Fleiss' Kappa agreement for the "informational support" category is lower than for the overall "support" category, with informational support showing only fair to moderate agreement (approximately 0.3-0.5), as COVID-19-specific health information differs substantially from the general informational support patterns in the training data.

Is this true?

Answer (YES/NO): NO